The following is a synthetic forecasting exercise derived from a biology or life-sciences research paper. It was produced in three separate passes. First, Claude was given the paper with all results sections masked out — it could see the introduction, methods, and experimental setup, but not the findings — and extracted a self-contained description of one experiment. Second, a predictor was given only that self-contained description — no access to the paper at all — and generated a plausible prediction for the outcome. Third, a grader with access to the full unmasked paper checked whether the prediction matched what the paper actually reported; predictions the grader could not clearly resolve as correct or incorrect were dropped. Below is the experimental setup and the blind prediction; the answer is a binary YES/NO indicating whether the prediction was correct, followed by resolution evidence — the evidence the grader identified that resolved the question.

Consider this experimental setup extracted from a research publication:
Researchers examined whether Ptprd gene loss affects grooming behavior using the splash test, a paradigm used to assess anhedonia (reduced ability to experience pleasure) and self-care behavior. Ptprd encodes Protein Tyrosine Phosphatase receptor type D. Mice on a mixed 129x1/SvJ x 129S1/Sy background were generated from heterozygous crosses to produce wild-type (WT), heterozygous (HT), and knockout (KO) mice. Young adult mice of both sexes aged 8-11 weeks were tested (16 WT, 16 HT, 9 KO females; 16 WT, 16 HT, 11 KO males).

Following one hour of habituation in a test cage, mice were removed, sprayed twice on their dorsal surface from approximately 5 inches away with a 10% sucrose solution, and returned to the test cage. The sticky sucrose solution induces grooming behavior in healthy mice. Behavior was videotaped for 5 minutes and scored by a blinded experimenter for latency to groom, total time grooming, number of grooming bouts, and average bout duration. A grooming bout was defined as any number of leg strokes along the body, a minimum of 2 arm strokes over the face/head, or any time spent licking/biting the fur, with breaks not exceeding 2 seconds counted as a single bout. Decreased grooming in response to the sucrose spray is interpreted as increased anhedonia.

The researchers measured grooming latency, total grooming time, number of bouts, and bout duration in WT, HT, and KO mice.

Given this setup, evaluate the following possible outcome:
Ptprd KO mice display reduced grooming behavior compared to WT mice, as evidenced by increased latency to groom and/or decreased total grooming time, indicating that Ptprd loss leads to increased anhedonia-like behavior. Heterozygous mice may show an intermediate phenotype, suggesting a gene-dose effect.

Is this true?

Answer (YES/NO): NO